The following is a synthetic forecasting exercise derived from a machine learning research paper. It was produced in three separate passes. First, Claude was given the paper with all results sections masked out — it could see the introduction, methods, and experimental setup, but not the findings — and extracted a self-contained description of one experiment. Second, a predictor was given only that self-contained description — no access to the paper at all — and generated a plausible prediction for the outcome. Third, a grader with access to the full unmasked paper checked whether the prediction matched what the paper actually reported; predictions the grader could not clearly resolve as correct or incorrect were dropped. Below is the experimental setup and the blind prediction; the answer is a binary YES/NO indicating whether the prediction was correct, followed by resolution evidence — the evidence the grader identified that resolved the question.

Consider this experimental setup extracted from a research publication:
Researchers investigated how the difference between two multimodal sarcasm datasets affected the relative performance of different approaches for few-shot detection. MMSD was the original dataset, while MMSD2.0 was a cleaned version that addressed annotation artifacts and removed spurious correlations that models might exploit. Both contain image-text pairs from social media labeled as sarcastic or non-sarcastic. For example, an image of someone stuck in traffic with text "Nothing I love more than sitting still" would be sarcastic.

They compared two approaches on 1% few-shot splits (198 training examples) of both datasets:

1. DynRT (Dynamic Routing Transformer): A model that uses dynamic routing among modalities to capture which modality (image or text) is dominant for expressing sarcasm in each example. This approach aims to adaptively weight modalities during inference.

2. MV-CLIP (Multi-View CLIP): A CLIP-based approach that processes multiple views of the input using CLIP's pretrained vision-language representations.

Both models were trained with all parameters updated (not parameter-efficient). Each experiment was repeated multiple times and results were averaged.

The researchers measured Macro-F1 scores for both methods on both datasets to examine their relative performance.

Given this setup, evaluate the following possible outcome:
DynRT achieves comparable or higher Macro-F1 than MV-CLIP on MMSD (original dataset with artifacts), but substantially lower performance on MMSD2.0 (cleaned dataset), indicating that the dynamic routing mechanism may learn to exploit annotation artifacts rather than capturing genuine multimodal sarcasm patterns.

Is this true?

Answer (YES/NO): NO